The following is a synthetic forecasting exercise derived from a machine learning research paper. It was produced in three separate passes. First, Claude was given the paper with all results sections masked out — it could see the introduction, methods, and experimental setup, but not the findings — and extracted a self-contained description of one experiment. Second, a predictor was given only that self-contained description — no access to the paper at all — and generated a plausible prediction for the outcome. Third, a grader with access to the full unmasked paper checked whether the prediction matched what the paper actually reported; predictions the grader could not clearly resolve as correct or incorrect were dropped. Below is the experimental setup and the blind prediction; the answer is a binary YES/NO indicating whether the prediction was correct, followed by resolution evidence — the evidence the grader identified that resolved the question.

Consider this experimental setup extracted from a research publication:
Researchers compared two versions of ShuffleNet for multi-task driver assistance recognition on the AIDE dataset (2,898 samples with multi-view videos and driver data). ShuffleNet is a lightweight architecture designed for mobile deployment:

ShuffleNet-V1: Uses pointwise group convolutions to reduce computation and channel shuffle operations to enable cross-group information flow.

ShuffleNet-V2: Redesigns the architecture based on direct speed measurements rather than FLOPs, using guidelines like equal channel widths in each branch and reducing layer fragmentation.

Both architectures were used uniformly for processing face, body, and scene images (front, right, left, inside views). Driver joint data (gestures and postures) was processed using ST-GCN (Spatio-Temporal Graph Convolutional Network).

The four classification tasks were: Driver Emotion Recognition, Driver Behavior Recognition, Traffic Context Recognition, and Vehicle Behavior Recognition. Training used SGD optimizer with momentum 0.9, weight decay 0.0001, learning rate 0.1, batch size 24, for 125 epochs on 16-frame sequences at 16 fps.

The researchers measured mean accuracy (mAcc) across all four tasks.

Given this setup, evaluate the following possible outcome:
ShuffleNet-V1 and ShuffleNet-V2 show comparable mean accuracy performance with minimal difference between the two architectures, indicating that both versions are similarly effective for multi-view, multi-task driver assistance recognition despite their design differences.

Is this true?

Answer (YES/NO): NO